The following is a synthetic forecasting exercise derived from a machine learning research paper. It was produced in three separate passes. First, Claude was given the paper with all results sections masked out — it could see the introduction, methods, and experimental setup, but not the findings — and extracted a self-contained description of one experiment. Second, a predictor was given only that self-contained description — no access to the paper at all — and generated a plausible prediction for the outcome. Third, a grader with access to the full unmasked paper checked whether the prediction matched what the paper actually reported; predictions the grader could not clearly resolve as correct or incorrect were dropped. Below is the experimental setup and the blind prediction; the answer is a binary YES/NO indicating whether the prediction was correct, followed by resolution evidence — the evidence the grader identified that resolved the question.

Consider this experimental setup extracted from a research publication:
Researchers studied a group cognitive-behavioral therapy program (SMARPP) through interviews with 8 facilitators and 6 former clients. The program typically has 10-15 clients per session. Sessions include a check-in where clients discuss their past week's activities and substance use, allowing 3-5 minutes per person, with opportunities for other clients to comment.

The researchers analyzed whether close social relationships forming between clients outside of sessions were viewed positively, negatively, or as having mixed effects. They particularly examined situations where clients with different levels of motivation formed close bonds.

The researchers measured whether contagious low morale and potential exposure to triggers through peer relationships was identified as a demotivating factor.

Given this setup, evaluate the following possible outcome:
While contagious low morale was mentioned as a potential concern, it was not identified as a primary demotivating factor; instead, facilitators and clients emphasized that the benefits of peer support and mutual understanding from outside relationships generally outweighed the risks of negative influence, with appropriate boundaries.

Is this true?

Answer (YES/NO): NO